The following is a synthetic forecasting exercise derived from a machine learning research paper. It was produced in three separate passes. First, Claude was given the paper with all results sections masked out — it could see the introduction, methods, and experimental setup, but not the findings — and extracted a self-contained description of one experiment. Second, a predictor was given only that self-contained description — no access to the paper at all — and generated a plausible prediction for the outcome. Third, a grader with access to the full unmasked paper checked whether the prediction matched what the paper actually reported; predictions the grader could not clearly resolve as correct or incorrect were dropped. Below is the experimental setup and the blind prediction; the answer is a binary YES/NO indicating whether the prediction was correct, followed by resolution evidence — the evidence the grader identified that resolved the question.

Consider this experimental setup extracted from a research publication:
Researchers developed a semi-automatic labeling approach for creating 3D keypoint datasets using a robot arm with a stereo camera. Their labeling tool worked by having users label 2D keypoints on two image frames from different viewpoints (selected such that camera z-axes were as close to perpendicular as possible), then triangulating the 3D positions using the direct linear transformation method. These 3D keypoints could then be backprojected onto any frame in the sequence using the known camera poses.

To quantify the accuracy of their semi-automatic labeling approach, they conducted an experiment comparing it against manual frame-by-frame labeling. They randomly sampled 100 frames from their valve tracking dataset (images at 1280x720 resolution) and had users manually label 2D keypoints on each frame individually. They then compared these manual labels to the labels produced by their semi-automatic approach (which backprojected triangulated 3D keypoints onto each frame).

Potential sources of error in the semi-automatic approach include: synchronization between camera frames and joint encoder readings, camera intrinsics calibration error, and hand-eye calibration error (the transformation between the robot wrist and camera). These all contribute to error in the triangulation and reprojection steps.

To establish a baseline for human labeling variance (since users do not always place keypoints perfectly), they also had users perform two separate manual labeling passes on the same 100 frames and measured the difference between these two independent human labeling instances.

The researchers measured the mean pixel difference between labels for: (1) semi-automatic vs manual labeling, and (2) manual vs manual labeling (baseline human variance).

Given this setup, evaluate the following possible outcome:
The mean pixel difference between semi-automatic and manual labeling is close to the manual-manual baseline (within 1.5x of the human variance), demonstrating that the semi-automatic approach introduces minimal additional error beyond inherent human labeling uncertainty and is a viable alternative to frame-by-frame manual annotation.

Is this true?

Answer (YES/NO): NO